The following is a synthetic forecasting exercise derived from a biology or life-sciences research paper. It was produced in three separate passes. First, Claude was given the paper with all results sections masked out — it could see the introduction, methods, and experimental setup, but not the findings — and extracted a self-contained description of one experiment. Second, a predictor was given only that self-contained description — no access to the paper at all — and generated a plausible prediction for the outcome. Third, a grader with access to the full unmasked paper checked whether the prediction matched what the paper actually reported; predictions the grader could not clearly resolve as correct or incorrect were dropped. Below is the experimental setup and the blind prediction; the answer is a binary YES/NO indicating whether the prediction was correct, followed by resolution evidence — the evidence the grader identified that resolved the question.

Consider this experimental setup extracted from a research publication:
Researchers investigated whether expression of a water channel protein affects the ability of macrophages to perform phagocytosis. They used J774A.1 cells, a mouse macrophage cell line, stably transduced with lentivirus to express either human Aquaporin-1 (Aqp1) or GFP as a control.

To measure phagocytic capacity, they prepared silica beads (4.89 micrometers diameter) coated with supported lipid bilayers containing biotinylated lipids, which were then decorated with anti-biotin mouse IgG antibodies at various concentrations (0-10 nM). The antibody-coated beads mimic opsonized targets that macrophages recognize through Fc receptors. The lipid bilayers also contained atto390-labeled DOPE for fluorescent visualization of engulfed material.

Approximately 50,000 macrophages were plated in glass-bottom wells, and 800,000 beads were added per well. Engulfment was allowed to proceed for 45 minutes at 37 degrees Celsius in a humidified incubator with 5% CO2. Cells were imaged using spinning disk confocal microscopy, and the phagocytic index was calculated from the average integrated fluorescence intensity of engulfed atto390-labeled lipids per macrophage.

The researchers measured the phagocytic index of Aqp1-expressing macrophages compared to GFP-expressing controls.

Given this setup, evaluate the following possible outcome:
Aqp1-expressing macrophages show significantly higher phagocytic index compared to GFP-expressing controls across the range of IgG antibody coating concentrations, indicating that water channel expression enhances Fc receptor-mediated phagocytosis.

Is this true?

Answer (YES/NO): NO